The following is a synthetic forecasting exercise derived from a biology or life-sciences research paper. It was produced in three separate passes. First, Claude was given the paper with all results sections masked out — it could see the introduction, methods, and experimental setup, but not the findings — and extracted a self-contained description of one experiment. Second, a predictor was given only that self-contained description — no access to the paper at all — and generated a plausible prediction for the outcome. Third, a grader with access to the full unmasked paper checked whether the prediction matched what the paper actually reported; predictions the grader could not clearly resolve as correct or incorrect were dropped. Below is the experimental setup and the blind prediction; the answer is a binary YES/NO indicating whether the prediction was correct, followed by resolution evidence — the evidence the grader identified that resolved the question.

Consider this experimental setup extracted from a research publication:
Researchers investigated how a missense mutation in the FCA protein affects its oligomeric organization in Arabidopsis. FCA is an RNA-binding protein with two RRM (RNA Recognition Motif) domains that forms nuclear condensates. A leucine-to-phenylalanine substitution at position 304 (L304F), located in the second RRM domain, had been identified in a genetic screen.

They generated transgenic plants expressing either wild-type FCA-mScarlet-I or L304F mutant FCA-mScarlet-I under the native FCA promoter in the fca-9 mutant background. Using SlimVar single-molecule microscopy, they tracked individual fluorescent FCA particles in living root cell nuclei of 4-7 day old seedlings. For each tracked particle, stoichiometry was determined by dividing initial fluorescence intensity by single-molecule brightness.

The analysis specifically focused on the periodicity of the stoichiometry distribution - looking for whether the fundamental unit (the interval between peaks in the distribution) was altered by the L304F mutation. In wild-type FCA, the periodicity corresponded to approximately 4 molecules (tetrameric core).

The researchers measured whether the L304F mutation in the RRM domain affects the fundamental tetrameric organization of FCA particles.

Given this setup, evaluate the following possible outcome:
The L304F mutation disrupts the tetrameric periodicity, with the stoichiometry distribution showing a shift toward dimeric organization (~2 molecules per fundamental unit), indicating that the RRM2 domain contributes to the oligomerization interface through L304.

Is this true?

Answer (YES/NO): NO